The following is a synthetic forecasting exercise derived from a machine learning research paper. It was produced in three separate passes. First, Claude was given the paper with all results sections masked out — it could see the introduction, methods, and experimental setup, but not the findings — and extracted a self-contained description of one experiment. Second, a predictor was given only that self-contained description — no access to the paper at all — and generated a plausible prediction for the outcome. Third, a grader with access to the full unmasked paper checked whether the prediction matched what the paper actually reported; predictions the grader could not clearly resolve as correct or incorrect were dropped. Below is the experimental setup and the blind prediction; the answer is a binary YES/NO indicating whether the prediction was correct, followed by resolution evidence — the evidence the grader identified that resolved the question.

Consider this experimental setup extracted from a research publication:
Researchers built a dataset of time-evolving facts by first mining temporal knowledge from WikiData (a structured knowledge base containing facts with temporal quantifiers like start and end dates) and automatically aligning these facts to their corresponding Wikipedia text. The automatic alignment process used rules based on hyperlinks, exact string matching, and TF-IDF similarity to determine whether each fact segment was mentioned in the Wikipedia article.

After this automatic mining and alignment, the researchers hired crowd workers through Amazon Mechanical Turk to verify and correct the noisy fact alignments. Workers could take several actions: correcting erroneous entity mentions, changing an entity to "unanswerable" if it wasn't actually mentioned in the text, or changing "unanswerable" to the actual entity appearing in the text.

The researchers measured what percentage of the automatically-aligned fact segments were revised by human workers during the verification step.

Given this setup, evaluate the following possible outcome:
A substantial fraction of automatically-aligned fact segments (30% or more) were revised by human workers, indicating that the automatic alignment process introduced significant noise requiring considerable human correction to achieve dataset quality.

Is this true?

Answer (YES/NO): YES